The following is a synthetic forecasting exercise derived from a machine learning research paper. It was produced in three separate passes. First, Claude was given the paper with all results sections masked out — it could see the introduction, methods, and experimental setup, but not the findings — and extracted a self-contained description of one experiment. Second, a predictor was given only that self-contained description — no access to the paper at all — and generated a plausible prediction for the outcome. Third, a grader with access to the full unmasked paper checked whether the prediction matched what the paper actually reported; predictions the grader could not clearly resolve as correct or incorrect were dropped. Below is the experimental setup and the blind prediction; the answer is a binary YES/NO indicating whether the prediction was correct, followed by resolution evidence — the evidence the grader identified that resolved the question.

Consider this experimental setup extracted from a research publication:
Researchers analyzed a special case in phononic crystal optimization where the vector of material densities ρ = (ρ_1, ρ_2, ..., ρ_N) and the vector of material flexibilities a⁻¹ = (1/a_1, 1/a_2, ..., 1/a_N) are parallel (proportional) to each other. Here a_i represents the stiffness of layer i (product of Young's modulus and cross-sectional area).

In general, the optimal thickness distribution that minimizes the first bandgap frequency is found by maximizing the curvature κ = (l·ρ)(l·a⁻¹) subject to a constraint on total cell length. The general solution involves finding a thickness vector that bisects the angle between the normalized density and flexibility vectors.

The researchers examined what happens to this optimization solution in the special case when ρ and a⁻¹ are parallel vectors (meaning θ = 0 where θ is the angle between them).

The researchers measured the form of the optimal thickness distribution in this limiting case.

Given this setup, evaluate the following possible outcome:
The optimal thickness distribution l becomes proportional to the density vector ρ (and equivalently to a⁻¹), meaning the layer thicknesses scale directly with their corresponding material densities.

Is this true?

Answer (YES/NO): YES